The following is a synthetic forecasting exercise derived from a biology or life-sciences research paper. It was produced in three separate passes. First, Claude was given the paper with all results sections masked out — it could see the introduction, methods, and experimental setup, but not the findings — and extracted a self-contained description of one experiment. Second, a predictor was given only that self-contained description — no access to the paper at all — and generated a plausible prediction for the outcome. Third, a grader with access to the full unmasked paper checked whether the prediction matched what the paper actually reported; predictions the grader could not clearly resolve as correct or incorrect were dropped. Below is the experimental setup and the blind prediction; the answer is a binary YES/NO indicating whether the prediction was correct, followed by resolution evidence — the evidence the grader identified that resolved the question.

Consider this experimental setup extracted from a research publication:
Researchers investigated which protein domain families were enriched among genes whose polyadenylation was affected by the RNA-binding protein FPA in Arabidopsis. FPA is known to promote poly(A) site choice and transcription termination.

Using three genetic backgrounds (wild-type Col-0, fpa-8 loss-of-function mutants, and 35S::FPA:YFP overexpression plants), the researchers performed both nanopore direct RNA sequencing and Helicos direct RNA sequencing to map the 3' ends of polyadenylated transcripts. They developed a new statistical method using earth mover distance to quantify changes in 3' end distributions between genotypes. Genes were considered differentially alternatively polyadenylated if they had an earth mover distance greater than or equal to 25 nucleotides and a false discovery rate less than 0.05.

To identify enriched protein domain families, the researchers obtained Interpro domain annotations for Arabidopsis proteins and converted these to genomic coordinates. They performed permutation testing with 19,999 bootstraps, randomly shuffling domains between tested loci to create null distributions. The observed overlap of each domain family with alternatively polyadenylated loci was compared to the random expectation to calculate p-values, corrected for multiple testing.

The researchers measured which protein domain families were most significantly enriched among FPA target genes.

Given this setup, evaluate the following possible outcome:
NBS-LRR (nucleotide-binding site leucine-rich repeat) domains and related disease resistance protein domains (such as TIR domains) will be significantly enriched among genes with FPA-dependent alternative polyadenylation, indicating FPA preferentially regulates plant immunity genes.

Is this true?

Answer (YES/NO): YES